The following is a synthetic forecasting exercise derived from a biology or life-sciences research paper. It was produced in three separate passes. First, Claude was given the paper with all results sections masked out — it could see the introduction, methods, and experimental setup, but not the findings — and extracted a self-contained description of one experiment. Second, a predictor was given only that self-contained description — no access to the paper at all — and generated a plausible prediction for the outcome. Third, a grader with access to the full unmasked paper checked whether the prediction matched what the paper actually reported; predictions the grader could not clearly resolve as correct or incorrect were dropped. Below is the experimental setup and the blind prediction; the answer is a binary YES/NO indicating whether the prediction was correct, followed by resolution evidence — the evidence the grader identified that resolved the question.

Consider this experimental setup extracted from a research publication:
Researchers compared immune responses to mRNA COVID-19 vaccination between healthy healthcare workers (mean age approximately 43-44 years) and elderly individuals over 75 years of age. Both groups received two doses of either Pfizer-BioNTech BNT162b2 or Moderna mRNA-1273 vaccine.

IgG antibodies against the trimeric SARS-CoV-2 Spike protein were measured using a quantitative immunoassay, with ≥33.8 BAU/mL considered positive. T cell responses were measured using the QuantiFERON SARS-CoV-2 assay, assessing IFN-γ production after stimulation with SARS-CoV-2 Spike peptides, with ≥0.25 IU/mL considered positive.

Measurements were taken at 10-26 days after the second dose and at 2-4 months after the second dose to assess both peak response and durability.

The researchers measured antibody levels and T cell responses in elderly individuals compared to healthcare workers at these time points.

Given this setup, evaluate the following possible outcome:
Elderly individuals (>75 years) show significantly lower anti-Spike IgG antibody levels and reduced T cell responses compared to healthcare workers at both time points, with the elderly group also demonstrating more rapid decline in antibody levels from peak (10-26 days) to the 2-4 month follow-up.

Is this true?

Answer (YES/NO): NO